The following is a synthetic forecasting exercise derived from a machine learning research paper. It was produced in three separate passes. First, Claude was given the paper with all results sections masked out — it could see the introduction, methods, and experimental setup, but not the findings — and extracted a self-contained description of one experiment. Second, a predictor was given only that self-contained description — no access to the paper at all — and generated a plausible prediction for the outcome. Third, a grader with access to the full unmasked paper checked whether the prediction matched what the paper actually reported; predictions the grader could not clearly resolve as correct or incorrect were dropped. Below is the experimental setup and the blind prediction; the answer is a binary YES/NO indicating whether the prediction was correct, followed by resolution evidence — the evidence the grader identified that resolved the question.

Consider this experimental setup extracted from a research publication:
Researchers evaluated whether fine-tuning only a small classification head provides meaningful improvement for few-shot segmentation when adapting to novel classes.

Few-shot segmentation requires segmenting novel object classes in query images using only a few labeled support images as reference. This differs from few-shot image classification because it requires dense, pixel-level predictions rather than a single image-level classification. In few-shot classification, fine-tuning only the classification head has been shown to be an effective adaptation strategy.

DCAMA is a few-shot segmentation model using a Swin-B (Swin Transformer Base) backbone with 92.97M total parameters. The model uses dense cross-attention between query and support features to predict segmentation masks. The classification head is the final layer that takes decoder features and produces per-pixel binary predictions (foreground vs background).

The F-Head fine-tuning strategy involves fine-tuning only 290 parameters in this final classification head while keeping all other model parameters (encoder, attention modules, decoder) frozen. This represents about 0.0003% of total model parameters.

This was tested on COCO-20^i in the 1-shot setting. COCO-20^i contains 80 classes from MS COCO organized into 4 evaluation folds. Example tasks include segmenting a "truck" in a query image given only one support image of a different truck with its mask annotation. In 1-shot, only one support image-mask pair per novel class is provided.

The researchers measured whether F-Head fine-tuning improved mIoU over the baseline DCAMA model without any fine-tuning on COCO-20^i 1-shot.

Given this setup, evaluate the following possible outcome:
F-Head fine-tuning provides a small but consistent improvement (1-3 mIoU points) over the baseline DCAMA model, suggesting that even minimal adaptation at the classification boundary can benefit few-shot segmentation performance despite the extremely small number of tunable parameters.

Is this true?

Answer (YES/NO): NO